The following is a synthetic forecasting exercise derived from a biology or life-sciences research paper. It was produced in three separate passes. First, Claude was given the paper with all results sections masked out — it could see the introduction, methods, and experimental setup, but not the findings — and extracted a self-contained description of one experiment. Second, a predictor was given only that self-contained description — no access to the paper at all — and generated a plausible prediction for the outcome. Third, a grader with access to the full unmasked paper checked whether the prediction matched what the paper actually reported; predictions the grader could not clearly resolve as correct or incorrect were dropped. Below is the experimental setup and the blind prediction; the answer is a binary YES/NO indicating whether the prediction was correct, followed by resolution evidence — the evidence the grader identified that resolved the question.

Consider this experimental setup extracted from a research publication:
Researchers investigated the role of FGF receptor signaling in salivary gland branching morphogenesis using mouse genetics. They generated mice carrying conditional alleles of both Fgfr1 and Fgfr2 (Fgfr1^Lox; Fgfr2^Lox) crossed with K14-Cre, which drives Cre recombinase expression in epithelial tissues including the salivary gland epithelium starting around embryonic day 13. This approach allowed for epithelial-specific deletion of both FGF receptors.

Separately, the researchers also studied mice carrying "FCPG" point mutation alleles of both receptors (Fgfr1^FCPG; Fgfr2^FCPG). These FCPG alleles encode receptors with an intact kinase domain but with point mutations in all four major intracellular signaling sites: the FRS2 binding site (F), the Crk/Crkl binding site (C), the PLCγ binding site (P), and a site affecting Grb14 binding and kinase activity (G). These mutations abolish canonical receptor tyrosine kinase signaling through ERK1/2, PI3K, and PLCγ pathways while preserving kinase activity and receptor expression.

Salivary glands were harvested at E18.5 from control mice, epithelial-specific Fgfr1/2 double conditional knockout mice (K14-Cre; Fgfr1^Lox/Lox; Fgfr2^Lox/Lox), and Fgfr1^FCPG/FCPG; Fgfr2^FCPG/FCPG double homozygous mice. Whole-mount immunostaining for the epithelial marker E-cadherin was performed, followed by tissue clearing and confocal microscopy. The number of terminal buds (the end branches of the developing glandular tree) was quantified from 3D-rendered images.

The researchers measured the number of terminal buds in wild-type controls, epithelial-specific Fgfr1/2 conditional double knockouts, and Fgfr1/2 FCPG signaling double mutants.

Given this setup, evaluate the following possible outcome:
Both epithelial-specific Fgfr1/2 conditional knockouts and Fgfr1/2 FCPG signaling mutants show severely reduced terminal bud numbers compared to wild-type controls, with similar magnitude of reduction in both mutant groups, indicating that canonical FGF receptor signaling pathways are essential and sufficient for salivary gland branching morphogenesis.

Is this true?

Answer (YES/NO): NO